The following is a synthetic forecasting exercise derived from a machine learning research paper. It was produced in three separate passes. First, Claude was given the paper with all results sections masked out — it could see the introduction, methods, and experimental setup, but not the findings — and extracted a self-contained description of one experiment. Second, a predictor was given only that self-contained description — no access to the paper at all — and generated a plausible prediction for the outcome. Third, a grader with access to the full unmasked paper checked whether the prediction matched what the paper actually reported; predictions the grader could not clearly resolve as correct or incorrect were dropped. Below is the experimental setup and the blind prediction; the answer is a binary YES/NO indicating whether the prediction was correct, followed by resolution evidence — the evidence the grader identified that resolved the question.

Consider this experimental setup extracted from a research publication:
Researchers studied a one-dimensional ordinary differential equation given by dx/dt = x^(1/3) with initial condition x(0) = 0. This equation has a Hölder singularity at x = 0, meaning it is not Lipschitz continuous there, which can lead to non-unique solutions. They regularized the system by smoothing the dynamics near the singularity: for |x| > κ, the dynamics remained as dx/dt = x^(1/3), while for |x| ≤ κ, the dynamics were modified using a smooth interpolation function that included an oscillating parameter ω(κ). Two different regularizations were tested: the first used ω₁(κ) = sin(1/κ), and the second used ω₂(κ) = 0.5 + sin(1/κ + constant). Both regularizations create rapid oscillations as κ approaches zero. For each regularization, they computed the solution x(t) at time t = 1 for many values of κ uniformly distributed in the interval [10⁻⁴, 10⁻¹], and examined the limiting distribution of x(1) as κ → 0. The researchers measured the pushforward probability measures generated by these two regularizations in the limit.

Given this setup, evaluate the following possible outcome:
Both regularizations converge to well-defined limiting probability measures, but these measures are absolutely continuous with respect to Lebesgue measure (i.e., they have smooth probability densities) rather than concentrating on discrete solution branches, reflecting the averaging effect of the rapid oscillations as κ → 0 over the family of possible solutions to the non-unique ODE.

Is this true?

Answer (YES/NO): NO